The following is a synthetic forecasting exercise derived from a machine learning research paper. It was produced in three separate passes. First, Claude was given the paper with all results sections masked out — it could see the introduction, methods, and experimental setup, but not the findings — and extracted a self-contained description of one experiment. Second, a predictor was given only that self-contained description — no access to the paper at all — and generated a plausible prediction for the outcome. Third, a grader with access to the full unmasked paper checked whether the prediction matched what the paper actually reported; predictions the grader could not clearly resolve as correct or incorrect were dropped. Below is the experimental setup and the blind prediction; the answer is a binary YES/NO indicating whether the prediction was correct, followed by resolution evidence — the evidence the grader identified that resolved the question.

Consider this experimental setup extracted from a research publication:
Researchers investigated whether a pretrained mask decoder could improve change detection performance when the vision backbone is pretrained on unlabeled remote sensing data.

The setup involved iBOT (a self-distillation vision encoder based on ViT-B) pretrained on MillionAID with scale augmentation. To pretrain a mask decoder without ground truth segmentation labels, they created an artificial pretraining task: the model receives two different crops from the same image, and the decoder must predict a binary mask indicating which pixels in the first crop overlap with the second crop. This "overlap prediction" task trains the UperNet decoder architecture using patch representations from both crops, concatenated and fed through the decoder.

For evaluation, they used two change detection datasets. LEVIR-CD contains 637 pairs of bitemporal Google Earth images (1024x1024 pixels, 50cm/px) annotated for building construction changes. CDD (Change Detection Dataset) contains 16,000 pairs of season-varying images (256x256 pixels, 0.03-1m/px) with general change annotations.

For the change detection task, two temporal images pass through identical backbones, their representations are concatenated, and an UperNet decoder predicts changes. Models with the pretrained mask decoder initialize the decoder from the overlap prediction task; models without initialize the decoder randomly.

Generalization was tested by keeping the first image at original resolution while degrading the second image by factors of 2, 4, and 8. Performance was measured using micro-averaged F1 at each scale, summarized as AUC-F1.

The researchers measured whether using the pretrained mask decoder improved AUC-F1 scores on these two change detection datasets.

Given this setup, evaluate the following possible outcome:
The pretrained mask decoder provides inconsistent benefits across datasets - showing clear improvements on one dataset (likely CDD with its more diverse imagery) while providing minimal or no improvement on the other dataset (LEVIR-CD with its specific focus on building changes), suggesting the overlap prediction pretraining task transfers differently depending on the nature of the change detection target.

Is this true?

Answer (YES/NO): NO